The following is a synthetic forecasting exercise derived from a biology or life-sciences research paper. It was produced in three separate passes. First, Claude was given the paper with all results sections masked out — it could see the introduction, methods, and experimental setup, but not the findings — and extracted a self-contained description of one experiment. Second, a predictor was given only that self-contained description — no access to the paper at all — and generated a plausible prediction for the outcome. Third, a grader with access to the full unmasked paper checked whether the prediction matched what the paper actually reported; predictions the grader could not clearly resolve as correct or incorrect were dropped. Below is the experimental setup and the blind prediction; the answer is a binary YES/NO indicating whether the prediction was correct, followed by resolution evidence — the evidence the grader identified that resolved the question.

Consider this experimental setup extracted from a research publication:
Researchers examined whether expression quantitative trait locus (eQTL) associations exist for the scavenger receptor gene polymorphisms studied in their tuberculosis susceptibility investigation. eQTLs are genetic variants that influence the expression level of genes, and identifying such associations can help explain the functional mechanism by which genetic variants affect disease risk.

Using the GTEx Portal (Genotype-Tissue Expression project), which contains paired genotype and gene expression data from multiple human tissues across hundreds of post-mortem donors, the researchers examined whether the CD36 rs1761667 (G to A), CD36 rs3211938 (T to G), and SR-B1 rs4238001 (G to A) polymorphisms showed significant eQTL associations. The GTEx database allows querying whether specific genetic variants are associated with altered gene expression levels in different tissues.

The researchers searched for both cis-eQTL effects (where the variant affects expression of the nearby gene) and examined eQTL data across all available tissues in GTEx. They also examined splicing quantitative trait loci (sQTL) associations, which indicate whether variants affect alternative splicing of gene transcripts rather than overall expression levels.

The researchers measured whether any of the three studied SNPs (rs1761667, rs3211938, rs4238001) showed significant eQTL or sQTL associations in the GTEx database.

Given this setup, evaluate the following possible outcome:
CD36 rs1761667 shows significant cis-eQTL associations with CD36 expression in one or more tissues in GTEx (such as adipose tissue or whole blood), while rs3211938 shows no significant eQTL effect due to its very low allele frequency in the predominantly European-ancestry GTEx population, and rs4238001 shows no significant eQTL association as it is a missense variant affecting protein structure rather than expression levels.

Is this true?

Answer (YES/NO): NO